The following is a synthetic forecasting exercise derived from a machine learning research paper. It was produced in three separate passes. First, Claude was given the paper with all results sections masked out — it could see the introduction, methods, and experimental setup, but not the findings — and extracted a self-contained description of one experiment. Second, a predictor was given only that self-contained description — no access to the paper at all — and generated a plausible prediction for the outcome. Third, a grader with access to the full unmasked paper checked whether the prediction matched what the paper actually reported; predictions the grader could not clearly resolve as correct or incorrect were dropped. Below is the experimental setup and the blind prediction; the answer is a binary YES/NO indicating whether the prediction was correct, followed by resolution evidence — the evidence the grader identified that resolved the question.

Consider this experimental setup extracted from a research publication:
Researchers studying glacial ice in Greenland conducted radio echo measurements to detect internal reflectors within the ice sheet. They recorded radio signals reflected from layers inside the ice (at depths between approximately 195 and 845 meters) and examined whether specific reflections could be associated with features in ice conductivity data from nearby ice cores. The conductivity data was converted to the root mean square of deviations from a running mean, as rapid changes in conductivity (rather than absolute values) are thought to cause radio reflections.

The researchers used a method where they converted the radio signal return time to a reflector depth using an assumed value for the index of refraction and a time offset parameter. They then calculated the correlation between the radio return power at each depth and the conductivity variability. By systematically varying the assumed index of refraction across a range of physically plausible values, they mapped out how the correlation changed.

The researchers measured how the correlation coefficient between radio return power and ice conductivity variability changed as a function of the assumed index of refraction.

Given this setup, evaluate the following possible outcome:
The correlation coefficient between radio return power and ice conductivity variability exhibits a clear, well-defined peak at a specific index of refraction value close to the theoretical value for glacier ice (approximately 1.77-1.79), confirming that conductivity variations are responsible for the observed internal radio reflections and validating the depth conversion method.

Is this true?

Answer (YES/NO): YES